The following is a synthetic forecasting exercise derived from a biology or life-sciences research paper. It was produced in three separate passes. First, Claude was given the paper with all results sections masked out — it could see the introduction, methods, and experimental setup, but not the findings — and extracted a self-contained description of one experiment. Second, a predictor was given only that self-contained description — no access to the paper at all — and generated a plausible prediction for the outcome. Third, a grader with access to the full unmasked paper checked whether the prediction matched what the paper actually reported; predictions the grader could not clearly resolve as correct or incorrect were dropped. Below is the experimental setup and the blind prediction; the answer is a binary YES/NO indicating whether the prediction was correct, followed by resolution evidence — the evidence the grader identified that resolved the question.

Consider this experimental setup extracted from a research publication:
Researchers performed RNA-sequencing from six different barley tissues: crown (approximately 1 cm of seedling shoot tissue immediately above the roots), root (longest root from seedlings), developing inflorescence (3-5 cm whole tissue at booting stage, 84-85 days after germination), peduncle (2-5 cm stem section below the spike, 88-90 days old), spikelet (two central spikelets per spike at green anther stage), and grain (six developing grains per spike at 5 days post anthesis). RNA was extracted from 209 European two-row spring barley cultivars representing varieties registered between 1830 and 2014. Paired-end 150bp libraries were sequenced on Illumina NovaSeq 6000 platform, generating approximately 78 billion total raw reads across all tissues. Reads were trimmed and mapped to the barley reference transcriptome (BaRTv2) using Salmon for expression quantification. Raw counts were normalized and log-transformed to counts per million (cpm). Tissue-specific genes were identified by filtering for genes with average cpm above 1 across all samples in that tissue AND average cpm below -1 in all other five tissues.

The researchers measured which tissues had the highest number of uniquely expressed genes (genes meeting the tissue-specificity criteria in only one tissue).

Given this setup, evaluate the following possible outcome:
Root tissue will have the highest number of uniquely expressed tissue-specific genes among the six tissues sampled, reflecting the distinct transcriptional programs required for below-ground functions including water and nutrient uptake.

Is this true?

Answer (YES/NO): YES